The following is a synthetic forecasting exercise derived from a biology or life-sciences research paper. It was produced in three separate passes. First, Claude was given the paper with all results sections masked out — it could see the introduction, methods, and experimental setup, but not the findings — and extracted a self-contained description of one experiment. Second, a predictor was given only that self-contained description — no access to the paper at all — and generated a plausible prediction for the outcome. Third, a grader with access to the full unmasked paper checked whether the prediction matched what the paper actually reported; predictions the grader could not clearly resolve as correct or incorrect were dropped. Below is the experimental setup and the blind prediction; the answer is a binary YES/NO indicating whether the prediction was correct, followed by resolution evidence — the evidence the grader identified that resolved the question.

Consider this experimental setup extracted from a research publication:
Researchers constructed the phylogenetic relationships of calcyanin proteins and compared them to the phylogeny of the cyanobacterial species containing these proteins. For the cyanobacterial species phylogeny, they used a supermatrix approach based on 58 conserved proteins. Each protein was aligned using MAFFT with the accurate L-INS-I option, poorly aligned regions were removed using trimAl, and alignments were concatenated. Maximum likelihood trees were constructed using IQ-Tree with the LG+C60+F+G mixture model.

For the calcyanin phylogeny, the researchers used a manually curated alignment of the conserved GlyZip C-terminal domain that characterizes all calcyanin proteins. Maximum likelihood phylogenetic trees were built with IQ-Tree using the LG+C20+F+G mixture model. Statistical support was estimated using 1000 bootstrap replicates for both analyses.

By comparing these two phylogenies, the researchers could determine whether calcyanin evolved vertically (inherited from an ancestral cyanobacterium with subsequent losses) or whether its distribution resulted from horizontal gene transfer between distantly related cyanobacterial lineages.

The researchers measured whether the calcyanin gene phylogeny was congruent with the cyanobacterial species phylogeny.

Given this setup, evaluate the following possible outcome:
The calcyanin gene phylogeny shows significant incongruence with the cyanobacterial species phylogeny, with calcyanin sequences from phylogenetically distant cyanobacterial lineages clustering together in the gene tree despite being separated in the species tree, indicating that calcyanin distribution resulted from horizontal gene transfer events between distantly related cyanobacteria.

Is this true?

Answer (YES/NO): NO